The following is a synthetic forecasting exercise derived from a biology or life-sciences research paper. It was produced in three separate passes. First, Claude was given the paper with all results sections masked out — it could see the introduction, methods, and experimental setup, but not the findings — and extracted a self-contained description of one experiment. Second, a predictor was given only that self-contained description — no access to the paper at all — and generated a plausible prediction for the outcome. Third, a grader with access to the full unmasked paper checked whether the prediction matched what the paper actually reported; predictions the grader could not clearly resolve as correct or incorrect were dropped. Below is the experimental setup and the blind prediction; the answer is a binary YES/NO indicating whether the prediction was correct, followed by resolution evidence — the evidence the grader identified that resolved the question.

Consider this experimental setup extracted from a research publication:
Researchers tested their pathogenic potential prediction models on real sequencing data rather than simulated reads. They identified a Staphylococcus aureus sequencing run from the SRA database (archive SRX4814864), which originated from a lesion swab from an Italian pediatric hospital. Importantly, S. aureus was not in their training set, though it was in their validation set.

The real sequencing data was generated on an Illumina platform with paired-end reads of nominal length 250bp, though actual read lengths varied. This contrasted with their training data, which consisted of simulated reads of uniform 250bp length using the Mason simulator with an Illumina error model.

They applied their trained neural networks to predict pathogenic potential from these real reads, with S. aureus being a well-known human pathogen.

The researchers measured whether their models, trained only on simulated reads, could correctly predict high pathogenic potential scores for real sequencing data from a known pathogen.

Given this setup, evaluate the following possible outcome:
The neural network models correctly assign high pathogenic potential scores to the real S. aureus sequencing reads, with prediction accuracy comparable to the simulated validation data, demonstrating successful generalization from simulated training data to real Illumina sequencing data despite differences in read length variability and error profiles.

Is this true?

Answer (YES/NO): NO